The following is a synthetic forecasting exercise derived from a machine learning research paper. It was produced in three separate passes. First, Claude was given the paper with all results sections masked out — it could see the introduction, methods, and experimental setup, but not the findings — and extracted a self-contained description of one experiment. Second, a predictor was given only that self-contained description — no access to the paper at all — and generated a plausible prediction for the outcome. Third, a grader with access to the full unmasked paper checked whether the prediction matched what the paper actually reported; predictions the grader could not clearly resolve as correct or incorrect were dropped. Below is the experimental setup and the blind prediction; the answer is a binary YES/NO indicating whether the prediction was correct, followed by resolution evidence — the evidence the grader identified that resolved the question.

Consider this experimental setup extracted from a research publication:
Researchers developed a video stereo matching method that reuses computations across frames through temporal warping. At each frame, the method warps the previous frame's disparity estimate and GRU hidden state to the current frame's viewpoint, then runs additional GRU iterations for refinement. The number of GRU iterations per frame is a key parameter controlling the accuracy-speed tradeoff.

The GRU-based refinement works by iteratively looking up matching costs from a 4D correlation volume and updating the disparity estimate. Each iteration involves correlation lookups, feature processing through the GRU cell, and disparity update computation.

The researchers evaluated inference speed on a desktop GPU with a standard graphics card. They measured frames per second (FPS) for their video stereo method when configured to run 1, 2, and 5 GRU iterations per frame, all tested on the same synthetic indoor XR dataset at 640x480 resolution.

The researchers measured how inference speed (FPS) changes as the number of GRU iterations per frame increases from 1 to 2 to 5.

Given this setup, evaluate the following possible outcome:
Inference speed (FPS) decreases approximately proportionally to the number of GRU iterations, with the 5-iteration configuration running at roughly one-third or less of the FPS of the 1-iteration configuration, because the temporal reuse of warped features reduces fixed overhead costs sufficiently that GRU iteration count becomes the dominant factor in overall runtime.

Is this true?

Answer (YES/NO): NO